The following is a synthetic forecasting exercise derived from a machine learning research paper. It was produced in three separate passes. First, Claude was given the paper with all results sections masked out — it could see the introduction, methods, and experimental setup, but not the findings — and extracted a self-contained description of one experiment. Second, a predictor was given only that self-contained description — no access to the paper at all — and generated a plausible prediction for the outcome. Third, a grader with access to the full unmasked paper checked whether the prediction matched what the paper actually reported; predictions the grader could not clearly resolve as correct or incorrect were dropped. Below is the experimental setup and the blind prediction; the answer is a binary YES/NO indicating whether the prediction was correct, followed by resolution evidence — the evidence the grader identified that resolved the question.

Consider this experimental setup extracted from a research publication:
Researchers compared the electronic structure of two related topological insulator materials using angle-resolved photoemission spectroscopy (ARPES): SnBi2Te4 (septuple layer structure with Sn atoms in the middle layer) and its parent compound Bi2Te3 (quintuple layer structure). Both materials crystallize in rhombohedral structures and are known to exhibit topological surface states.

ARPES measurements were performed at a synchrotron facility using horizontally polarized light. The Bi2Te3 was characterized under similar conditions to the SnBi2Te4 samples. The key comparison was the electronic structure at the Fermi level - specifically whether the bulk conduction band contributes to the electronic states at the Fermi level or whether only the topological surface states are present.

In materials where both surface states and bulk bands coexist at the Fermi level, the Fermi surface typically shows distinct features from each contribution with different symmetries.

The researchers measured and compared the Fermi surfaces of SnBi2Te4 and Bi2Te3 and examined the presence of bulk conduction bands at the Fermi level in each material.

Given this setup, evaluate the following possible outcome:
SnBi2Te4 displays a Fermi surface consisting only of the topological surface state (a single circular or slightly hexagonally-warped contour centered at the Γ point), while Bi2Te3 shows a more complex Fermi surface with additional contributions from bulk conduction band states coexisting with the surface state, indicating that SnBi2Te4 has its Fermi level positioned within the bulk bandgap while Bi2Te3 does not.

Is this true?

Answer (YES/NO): YES